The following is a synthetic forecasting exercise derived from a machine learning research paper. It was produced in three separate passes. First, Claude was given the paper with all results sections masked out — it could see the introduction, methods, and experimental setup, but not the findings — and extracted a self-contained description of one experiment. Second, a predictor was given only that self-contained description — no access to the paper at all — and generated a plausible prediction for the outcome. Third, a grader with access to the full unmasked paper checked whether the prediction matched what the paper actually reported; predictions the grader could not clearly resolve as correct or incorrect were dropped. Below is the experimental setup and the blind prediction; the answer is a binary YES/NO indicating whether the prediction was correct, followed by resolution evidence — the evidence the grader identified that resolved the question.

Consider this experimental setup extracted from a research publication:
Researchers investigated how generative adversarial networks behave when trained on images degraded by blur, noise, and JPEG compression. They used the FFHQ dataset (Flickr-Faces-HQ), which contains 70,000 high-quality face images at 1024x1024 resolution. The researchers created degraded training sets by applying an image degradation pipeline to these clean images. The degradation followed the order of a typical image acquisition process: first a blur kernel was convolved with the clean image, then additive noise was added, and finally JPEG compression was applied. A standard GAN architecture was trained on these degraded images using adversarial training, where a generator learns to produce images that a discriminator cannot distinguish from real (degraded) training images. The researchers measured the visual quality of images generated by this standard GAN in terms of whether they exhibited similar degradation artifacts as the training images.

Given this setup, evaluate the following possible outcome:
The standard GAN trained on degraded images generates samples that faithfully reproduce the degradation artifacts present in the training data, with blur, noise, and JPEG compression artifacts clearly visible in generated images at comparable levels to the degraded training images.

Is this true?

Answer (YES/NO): YES